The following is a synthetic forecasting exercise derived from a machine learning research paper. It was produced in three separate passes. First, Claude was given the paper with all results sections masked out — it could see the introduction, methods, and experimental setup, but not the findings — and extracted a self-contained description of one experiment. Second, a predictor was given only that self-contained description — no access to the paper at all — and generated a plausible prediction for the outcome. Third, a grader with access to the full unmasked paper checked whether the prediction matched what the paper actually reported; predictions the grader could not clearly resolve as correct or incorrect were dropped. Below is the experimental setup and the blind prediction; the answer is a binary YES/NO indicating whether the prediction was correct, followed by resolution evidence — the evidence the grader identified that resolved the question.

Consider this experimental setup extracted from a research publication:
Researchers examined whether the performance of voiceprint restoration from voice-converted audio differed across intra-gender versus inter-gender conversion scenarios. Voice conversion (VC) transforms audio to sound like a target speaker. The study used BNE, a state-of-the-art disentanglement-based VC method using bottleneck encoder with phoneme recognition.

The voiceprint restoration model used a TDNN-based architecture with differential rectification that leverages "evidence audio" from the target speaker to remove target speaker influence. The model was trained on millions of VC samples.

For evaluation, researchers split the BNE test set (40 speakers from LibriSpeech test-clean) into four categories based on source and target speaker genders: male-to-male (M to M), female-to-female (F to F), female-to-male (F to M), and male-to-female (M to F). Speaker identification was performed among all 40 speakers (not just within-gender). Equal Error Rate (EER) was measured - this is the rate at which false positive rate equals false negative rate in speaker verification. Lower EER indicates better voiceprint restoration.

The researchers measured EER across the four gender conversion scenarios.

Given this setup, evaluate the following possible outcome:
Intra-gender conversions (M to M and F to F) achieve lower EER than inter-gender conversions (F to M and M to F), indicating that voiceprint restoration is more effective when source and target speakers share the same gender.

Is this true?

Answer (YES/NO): NO